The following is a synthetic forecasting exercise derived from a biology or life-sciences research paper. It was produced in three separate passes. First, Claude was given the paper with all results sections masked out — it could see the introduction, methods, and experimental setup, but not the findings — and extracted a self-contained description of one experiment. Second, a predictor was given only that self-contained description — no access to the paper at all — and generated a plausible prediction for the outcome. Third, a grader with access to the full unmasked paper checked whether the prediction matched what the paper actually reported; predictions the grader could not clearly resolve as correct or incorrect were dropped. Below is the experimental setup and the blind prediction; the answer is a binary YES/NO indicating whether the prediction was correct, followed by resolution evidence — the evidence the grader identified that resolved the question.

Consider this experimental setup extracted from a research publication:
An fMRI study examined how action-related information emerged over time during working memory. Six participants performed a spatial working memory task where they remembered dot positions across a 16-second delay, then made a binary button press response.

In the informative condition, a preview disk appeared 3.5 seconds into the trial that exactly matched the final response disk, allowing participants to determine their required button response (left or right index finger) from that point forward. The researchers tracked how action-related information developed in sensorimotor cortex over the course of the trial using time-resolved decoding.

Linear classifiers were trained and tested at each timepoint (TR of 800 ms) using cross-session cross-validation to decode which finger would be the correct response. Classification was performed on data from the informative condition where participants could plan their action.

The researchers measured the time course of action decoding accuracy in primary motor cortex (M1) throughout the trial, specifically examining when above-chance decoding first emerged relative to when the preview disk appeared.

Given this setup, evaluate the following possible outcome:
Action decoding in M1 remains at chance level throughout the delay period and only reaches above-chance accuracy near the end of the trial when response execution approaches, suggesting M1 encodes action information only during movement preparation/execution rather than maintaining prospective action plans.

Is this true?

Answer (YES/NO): NO